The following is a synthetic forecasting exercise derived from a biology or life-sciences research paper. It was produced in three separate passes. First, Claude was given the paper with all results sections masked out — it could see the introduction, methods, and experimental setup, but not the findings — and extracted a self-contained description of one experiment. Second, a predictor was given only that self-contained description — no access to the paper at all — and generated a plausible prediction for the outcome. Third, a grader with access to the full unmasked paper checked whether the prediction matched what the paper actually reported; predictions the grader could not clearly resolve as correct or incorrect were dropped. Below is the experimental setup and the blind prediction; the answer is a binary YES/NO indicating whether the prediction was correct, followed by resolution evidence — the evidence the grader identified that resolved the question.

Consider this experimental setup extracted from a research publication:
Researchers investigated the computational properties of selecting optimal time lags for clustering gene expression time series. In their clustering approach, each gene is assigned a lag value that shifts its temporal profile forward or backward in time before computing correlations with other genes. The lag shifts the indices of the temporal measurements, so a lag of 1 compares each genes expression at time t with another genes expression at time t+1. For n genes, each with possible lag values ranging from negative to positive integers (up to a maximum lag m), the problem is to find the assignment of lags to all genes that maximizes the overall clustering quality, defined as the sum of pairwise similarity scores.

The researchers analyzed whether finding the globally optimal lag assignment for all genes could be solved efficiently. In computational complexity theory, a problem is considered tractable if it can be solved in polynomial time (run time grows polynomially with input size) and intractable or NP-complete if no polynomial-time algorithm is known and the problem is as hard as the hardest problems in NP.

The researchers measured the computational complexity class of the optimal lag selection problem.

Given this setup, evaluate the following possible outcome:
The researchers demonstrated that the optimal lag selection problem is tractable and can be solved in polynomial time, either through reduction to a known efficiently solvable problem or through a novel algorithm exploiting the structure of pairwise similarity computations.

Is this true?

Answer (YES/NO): NO